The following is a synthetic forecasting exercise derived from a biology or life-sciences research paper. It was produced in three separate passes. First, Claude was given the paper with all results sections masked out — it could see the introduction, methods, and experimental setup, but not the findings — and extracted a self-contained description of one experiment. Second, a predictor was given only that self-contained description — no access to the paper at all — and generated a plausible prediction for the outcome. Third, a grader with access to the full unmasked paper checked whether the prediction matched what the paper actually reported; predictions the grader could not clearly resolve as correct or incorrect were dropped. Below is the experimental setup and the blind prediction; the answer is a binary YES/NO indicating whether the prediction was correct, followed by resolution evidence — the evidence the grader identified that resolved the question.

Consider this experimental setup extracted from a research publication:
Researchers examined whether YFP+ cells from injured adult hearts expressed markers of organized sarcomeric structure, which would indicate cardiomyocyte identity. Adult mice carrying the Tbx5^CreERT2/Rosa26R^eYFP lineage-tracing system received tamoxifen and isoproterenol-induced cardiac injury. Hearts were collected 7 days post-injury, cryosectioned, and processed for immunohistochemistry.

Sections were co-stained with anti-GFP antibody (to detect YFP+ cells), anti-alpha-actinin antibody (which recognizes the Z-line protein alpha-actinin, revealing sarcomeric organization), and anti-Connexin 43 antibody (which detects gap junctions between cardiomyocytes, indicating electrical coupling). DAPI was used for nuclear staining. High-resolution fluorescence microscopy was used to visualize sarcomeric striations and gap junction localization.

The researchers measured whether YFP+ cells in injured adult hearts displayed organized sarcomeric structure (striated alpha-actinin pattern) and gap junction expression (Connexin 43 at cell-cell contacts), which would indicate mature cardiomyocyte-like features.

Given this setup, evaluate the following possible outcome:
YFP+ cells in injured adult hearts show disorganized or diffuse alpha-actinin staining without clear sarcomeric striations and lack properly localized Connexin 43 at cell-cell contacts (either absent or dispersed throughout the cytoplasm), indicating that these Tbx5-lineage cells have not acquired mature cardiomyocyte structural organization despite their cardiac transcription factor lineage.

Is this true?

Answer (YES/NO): NO